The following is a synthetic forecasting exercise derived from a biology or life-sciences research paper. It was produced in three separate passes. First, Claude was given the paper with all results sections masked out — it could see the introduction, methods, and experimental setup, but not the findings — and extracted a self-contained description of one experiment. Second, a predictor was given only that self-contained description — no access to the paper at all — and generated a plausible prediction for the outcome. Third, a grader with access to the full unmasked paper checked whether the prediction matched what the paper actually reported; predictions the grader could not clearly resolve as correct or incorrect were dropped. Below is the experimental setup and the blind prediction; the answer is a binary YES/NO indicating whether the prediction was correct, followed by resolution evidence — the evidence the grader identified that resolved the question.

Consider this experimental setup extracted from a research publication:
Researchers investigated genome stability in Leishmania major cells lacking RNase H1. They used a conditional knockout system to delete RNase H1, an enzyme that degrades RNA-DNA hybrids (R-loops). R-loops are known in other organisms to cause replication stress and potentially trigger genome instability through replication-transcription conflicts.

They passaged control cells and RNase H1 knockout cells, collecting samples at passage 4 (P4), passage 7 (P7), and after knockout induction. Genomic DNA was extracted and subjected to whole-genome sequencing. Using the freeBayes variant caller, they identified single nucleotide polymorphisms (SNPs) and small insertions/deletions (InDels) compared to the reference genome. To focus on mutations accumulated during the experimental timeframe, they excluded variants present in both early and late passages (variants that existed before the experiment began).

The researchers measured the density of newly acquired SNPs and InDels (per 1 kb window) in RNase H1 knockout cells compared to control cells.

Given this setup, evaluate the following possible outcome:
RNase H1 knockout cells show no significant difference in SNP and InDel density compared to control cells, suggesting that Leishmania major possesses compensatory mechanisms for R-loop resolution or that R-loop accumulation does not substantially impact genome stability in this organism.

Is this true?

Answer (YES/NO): NO